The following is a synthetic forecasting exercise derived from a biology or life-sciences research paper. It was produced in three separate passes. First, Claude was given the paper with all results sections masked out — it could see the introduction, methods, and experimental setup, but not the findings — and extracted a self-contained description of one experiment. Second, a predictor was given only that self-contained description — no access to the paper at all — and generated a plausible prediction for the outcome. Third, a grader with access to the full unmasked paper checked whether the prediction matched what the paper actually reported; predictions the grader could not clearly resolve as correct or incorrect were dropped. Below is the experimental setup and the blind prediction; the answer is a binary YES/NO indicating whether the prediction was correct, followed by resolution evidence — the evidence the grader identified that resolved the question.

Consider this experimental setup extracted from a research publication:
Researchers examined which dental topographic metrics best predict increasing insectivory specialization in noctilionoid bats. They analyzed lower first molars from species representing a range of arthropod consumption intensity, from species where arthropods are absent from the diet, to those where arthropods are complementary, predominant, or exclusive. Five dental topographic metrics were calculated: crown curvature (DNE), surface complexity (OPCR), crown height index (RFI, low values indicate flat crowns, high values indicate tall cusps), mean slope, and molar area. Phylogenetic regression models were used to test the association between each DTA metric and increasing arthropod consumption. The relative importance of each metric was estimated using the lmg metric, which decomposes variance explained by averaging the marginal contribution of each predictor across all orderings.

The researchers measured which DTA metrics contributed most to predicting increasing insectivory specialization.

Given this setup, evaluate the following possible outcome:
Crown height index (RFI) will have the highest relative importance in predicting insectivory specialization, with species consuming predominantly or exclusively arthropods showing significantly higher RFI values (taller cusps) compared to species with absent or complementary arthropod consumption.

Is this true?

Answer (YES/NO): YES